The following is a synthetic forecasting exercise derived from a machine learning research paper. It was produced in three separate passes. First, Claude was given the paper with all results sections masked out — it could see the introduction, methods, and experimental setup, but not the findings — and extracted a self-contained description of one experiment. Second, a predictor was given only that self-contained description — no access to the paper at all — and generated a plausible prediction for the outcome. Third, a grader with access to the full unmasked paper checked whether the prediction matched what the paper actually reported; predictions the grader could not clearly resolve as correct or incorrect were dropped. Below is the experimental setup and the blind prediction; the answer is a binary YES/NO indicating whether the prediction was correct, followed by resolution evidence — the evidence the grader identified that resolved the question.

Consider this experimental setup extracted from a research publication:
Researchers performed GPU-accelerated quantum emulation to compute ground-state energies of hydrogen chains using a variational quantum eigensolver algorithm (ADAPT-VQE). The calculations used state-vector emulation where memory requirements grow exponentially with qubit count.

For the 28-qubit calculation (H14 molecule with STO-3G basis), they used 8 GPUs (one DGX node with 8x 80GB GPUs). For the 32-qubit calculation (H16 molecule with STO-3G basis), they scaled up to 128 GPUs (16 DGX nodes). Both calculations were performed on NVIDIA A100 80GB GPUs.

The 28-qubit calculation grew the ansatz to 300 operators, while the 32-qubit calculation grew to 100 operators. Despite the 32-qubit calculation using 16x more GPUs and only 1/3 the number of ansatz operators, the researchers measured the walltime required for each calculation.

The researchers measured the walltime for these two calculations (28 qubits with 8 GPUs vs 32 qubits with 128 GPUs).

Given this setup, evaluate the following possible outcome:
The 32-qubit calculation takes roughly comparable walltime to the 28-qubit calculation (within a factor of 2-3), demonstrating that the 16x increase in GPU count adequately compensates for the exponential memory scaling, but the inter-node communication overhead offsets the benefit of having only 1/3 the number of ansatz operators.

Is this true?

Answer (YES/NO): YES